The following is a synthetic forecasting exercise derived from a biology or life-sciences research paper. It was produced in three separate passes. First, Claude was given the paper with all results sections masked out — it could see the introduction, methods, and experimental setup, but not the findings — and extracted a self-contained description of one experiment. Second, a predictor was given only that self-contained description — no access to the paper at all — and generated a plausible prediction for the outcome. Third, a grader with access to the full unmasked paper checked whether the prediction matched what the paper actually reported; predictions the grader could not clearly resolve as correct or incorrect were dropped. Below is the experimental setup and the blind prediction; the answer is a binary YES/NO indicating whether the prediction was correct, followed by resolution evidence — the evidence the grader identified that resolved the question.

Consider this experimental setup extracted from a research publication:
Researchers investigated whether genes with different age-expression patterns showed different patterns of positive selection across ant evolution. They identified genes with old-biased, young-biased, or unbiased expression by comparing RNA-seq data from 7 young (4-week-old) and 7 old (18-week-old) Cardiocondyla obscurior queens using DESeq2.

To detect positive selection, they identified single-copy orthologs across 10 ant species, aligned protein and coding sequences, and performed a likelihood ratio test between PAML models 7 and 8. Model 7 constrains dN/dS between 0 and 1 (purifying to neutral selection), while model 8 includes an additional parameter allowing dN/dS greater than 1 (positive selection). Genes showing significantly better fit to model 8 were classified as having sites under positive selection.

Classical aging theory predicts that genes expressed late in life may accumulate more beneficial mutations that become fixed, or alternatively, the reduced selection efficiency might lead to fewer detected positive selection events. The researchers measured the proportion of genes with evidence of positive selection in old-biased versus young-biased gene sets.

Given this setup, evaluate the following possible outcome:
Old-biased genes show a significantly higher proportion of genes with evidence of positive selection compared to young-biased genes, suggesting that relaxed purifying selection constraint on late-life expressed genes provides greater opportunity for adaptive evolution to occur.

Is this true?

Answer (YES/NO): NO